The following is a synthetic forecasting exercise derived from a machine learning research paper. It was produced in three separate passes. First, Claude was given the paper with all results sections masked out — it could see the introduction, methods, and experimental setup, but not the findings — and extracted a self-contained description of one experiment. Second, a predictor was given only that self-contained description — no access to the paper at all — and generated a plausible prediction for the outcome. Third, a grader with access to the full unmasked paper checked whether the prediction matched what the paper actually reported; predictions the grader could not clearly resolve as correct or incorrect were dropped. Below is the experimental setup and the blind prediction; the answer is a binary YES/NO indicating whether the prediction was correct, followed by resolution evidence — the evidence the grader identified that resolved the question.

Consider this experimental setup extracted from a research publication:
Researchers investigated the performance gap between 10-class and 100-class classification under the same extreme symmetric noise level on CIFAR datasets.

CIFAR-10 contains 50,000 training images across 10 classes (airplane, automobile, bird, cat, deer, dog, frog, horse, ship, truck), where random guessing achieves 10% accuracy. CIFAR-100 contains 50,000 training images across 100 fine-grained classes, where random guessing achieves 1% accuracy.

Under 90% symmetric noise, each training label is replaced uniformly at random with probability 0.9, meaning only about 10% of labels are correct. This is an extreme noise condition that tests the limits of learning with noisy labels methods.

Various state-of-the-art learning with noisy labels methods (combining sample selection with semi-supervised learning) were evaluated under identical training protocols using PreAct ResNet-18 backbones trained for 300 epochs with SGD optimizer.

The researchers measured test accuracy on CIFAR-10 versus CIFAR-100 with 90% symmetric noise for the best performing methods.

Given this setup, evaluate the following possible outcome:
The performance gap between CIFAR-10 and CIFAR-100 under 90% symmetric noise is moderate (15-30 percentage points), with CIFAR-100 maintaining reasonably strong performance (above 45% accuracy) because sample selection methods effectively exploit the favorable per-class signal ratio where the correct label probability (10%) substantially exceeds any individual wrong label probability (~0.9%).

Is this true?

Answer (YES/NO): NO